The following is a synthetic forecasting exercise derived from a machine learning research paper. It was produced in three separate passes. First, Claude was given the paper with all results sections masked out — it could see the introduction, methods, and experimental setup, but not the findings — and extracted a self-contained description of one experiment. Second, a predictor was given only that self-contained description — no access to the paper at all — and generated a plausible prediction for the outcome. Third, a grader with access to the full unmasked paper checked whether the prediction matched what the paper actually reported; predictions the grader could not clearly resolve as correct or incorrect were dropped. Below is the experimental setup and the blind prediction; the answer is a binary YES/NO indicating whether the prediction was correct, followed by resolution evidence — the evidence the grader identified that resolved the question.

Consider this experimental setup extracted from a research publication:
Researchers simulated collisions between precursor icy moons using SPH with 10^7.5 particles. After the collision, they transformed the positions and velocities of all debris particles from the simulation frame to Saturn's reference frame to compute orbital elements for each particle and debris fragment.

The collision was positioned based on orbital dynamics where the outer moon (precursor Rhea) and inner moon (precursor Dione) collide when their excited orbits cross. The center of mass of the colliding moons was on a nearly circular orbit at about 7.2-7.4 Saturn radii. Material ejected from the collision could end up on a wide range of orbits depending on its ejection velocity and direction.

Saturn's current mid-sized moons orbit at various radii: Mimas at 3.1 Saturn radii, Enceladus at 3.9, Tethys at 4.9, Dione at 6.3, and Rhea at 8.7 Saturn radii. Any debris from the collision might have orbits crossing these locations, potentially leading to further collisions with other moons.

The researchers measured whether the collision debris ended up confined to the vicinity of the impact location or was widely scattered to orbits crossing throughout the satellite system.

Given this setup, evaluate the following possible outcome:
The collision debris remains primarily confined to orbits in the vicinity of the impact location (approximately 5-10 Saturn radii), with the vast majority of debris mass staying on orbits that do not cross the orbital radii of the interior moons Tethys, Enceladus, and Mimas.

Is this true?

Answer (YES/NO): NO